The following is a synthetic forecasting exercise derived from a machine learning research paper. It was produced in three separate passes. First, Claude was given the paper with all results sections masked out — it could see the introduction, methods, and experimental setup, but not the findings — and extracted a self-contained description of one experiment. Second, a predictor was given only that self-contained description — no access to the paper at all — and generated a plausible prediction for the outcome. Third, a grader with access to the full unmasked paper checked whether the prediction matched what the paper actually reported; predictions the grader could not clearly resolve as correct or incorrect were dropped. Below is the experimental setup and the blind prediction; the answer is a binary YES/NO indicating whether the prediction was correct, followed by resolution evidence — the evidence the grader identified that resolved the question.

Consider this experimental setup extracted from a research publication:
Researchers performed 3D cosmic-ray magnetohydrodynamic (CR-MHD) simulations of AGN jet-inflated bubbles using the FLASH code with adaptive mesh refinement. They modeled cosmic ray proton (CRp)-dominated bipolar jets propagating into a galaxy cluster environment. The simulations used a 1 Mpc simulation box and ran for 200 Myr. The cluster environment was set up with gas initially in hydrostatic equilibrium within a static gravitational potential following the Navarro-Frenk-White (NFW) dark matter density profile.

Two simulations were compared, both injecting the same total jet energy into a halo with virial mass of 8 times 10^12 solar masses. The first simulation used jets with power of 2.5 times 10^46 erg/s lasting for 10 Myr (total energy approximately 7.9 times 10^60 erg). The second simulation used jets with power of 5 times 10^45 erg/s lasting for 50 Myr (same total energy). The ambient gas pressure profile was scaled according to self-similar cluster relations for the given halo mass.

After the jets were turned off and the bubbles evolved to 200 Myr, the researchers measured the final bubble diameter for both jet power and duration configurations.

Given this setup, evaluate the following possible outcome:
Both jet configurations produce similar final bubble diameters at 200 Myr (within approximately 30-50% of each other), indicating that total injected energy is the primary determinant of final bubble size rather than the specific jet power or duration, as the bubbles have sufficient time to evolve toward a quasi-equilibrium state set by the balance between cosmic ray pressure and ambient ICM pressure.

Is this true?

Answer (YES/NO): NO